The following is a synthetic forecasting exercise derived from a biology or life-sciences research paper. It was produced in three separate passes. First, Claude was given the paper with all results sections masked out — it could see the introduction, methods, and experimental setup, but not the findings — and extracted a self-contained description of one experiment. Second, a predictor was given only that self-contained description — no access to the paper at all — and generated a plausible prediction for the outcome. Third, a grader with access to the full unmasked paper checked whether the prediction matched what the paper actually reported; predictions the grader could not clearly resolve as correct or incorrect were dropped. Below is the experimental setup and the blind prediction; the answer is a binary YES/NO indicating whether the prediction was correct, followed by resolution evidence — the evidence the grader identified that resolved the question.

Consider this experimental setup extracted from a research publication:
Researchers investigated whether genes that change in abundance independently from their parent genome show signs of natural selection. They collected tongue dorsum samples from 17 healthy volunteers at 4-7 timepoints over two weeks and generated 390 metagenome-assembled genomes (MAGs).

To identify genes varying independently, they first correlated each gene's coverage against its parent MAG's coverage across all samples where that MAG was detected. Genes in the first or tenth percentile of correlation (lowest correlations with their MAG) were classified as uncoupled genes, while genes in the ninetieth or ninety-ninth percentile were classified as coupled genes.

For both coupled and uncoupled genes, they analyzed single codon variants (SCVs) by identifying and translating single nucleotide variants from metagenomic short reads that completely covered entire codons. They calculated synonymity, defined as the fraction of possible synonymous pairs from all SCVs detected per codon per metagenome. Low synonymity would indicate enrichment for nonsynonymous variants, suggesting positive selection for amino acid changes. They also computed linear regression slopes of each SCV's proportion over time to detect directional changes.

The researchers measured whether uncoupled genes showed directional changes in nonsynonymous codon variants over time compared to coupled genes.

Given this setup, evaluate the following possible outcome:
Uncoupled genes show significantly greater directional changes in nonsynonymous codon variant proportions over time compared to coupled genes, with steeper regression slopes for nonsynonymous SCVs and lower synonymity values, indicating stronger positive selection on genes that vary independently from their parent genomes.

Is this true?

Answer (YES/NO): NO